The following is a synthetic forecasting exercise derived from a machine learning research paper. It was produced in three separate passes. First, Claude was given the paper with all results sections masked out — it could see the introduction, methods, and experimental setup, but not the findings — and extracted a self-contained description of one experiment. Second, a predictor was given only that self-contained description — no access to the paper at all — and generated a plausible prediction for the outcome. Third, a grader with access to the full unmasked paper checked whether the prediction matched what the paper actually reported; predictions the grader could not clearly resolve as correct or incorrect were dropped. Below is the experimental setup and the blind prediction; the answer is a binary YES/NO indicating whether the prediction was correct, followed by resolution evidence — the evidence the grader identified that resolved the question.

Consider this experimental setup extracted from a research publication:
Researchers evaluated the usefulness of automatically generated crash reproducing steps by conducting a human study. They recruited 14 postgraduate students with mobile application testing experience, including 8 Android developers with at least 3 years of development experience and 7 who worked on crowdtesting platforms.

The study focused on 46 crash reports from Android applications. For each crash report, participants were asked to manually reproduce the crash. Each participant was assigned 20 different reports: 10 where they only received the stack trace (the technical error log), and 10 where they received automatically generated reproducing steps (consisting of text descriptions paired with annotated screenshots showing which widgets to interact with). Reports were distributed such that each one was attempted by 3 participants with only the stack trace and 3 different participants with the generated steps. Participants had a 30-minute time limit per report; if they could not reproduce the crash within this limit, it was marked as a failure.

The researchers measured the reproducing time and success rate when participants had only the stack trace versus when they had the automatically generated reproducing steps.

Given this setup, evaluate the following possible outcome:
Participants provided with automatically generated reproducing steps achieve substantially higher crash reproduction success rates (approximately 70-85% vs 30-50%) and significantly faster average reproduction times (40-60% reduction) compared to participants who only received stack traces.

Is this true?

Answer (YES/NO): NO